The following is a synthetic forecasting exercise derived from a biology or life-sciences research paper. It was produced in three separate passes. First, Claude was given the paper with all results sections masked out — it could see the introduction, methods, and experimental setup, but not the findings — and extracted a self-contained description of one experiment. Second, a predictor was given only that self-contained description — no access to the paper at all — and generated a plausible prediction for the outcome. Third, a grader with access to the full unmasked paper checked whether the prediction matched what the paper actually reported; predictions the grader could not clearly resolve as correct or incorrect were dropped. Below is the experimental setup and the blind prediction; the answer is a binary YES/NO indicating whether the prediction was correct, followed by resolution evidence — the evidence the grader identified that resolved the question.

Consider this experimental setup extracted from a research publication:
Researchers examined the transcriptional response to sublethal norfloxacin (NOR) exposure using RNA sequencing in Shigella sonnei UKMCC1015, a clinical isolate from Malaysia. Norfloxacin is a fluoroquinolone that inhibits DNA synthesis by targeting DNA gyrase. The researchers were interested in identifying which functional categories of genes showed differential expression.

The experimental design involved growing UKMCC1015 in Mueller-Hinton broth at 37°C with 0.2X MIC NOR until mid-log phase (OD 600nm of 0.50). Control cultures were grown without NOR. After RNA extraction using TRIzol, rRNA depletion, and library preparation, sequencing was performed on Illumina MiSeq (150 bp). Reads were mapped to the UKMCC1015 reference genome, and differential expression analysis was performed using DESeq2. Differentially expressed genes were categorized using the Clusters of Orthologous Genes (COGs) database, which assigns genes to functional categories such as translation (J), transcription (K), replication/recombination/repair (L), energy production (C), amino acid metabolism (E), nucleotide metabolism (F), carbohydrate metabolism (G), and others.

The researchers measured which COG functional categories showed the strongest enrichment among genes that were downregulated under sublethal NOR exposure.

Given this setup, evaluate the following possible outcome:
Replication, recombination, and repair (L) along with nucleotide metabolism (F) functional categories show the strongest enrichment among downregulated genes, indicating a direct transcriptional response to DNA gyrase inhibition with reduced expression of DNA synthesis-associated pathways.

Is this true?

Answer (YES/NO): NO